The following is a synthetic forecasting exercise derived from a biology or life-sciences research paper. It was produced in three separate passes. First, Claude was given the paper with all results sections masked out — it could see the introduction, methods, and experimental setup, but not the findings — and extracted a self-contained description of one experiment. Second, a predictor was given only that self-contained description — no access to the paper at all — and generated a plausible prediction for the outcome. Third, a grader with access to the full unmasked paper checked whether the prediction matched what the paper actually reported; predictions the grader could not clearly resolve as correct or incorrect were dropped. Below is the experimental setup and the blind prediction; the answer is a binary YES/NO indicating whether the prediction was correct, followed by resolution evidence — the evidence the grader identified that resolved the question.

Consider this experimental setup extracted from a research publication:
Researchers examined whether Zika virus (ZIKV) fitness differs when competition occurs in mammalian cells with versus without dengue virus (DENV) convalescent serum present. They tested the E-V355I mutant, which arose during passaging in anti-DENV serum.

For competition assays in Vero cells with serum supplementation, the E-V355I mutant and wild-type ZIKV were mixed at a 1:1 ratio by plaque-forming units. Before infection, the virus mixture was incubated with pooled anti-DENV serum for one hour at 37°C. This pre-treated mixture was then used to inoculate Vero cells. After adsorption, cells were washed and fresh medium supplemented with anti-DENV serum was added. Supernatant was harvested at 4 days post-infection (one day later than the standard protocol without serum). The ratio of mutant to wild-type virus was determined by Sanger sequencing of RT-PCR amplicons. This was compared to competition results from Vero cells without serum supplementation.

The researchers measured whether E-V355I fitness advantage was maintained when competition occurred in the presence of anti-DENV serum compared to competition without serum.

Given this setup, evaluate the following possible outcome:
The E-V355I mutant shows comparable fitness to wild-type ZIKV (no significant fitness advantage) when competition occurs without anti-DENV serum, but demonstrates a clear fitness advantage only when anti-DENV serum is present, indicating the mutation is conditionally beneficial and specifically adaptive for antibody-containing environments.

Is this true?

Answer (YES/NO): NO